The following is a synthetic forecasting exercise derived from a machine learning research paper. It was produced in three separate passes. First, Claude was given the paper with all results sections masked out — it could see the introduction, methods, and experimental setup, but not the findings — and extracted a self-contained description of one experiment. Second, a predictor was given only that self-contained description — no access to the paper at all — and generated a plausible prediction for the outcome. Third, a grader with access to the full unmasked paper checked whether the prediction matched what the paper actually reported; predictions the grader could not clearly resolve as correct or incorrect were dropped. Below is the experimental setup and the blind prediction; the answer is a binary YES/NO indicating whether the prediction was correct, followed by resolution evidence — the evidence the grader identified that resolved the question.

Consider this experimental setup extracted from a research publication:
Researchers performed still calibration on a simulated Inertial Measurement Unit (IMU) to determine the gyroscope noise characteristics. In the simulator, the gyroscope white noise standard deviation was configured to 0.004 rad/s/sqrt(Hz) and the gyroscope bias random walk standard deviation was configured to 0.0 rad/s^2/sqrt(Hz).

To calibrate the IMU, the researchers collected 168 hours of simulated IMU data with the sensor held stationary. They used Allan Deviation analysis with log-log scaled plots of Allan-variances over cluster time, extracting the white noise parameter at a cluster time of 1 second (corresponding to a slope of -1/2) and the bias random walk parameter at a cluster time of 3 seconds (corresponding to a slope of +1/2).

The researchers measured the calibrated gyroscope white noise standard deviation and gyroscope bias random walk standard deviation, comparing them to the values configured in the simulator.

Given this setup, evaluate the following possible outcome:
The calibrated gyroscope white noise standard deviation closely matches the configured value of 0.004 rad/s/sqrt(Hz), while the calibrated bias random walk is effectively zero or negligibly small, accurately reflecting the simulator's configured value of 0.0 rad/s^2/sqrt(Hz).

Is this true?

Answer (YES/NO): NO